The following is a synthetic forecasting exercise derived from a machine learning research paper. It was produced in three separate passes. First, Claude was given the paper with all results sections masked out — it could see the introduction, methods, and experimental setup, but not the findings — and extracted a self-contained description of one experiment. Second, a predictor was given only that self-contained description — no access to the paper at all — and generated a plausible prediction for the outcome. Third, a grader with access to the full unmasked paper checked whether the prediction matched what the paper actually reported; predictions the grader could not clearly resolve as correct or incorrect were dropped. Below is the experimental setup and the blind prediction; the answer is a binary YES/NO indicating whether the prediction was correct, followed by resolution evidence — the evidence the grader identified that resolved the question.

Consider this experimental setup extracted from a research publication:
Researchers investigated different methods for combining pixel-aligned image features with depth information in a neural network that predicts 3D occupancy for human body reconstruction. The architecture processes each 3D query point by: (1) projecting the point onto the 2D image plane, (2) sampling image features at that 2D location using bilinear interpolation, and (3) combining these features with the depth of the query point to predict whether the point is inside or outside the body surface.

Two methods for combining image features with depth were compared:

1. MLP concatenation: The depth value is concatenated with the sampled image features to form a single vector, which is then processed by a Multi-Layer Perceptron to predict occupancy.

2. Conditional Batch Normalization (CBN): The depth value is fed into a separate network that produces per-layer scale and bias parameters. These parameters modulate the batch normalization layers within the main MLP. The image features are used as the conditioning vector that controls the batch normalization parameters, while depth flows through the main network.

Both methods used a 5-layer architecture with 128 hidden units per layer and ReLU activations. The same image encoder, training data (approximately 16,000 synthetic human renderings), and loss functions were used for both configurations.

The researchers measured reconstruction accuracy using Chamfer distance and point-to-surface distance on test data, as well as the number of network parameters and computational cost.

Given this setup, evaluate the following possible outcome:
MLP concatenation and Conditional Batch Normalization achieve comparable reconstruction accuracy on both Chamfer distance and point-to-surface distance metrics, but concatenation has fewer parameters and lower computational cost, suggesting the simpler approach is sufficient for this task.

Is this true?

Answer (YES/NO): NO